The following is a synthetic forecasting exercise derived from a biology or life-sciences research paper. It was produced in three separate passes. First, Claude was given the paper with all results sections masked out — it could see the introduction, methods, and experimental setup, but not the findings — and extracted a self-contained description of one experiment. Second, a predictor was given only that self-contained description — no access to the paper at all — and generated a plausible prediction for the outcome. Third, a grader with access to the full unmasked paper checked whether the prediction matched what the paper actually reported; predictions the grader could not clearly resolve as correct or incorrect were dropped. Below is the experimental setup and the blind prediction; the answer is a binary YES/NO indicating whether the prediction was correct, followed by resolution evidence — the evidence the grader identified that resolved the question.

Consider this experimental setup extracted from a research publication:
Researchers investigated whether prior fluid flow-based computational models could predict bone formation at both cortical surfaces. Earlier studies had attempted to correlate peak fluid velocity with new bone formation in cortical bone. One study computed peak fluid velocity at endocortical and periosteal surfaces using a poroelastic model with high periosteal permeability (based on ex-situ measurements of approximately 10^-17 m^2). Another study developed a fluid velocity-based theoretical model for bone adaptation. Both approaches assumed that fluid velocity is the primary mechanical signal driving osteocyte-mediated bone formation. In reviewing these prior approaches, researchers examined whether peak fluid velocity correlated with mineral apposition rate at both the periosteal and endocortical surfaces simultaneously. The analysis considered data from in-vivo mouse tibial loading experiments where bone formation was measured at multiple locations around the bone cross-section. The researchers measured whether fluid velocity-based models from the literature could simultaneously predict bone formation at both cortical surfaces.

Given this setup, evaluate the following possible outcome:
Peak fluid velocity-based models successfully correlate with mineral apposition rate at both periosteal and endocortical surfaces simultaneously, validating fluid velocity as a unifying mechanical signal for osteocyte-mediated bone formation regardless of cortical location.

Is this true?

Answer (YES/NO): NO